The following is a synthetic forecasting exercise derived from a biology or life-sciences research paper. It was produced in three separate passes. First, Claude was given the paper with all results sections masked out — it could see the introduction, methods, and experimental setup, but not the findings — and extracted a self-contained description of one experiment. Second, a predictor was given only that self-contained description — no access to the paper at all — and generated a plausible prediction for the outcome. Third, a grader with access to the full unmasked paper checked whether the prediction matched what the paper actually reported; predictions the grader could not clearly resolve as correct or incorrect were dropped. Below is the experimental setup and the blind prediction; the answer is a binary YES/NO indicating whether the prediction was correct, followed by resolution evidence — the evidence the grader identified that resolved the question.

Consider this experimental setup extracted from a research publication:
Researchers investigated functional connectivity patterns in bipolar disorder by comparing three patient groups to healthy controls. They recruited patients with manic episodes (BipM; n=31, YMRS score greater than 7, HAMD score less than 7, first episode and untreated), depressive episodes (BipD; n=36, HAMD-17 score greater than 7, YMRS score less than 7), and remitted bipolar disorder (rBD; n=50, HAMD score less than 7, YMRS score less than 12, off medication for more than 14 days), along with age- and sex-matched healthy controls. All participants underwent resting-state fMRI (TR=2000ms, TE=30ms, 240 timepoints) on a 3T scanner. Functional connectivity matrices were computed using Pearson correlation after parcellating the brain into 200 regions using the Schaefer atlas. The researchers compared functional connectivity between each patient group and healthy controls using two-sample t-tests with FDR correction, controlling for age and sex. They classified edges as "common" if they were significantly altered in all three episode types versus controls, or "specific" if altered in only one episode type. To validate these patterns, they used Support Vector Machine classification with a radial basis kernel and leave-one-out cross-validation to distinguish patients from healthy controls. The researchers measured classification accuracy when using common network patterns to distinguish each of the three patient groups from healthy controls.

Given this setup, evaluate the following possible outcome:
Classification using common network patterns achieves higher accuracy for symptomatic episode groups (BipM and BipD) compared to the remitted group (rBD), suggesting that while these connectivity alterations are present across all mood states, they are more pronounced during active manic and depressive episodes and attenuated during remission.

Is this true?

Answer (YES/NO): NO